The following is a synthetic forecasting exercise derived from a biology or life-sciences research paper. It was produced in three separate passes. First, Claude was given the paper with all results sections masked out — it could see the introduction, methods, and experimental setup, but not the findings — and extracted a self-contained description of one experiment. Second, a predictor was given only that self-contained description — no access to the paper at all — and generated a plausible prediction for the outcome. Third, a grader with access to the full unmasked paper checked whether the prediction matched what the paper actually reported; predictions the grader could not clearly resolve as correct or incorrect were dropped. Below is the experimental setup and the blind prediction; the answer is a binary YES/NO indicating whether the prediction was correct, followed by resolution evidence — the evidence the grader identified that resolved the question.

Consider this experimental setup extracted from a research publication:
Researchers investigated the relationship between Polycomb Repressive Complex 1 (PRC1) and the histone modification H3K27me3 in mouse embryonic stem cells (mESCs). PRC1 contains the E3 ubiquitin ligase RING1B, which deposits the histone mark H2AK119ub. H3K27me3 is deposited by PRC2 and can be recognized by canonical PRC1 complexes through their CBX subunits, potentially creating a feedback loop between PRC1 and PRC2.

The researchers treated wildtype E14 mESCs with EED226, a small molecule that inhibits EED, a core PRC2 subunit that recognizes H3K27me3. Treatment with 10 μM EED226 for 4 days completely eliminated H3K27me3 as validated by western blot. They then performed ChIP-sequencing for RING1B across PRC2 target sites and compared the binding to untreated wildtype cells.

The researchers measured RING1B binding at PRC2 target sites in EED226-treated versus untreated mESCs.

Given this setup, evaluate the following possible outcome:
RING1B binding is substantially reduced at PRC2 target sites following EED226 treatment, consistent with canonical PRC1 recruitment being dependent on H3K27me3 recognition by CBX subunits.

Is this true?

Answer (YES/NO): NO